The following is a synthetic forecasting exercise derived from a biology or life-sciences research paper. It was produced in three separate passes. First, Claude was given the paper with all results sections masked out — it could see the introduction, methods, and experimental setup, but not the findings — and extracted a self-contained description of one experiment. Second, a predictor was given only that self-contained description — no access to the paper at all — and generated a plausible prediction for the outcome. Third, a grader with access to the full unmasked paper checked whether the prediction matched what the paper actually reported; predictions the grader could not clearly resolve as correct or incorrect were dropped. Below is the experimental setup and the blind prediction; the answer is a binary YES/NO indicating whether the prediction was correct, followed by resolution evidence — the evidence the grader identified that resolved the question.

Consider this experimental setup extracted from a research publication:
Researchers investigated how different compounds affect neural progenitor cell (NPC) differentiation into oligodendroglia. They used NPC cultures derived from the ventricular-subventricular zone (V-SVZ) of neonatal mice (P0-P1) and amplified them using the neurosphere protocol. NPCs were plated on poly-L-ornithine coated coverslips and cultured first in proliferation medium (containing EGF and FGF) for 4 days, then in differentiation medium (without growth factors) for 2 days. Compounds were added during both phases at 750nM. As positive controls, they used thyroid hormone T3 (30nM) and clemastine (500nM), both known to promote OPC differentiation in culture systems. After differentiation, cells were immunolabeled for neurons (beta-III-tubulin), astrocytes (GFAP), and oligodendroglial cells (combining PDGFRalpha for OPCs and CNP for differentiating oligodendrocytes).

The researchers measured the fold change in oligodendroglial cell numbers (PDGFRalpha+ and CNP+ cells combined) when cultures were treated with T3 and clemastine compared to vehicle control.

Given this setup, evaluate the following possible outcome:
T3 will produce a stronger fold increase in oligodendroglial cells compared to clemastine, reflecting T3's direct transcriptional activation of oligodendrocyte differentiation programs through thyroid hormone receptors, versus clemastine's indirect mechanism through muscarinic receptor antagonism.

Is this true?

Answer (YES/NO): NO